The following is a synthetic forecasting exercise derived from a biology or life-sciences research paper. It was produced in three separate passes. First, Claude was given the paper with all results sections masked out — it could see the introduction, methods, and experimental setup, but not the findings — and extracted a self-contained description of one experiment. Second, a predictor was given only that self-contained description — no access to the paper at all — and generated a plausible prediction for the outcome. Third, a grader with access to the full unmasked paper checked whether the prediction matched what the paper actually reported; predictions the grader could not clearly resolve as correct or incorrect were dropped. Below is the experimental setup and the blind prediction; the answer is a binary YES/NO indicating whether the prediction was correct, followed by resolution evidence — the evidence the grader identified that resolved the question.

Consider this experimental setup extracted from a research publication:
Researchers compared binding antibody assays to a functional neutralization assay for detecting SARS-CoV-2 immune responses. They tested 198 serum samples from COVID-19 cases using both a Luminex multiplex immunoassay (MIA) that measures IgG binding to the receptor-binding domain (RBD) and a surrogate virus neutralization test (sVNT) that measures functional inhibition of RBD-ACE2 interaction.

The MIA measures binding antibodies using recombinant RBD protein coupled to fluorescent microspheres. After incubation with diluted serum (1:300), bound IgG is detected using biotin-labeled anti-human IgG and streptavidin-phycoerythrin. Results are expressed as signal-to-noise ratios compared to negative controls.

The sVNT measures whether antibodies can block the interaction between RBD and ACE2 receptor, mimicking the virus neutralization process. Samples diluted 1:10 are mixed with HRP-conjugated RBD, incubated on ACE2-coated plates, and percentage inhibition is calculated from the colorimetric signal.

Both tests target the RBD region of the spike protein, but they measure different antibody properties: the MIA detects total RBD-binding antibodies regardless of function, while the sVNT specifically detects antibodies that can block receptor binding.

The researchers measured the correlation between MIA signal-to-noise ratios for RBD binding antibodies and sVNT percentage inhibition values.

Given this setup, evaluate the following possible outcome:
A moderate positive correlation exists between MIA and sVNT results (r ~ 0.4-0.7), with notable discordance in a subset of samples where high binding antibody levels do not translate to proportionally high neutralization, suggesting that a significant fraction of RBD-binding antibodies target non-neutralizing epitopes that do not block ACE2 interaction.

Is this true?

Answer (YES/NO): NO